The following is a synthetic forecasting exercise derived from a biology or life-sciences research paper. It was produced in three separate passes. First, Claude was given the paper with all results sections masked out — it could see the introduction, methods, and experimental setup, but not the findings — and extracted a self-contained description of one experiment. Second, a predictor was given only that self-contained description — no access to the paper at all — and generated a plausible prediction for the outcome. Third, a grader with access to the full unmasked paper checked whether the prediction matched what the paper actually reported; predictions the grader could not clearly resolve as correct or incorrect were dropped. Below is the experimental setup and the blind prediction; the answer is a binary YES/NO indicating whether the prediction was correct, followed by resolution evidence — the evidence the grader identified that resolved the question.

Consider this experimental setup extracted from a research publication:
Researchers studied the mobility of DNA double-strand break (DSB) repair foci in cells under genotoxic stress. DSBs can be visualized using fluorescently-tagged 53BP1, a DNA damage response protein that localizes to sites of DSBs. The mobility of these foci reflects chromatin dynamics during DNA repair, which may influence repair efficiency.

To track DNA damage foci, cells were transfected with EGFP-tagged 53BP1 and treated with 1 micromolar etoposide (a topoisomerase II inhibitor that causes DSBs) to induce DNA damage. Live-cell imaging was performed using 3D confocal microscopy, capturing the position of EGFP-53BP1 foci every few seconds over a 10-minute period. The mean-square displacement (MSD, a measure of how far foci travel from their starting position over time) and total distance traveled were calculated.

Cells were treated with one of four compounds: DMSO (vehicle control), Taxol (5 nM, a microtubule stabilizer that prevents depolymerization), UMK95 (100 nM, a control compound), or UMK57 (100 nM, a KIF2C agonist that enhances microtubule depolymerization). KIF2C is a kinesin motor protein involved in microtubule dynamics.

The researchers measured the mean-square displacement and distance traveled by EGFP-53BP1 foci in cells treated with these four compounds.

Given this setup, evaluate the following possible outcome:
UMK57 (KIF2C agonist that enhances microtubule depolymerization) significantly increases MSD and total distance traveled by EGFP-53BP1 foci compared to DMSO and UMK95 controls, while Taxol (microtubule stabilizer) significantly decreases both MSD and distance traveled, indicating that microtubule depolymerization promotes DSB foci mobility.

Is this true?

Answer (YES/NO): YES